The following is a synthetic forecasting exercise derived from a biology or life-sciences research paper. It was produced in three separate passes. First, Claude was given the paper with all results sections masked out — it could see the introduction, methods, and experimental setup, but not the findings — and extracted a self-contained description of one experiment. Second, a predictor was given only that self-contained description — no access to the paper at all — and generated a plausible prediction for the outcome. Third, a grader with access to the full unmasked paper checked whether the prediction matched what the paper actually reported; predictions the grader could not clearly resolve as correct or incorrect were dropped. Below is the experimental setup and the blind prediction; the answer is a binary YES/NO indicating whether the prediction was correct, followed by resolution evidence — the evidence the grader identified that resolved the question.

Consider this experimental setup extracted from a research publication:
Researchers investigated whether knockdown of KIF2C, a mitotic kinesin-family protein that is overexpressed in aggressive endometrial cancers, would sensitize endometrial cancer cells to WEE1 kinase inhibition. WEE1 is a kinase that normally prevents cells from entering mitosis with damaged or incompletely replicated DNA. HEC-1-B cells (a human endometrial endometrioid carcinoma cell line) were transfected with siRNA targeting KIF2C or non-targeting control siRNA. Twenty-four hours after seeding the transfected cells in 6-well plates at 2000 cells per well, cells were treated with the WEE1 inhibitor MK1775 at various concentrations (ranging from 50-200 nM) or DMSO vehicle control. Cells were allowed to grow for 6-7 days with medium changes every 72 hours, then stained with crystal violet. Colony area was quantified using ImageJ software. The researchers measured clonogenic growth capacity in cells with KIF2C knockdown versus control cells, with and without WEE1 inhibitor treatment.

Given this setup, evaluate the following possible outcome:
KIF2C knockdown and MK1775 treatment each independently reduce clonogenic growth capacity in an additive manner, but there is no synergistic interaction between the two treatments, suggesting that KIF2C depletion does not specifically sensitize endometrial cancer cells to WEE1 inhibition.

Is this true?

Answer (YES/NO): NO